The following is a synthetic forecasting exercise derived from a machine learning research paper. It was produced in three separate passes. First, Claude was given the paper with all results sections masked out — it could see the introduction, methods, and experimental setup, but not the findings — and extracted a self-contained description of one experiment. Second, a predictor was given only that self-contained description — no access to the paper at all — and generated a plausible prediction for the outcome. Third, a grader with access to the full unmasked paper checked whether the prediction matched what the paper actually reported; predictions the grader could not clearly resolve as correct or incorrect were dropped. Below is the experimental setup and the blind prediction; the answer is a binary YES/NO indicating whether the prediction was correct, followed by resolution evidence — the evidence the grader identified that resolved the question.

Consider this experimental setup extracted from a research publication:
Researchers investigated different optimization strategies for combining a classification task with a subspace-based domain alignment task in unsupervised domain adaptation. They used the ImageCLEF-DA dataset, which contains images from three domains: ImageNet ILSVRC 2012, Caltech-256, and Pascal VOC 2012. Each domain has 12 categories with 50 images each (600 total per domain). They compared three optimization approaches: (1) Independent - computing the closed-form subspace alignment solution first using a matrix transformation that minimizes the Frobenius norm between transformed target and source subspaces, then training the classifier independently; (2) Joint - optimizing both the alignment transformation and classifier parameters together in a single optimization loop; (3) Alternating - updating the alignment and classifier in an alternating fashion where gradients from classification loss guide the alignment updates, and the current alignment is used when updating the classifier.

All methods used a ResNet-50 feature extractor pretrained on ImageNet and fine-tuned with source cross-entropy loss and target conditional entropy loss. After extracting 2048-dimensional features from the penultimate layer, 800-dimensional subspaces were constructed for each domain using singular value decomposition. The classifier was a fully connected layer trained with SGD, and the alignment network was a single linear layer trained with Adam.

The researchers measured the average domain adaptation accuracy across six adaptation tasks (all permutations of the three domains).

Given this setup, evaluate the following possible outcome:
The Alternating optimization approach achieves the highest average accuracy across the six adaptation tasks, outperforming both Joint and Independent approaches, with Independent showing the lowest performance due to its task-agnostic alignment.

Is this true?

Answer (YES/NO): YES